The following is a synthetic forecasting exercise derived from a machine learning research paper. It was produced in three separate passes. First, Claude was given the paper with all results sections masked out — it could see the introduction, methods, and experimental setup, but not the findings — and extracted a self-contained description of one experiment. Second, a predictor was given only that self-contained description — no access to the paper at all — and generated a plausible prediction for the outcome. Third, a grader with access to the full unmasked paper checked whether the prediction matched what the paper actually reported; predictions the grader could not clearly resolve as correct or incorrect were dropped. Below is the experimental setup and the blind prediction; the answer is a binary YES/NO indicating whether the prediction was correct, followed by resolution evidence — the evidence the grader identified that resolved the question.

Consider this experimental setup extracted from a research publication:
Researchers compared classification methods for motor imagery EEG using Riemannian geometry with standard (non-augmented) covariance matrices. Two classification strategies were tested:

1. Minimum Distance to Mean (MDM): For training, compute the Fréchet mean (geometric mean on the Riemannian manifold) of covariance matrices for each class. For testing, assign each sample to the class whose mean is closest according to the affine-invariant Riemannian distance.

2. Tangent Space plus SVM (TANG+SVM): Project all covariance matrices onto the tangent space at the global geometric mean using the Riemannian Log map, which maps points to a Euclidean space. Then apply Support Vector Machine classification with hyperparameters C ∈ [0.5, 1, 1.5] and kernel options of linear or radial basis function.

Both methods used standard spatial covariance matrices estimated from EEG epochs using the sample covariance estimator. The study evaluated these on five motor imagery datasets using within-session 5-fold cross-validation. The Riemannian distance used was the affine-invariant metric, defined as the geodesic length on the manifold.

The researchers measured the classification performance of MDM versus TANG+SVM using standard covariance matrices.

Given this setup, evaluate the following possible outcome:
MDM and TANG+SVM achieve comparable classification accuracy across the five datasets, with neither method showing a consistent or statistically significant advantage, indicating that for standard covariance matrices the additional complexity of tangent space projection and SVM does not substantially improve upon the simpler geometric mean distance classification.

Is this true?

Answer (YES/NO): NO